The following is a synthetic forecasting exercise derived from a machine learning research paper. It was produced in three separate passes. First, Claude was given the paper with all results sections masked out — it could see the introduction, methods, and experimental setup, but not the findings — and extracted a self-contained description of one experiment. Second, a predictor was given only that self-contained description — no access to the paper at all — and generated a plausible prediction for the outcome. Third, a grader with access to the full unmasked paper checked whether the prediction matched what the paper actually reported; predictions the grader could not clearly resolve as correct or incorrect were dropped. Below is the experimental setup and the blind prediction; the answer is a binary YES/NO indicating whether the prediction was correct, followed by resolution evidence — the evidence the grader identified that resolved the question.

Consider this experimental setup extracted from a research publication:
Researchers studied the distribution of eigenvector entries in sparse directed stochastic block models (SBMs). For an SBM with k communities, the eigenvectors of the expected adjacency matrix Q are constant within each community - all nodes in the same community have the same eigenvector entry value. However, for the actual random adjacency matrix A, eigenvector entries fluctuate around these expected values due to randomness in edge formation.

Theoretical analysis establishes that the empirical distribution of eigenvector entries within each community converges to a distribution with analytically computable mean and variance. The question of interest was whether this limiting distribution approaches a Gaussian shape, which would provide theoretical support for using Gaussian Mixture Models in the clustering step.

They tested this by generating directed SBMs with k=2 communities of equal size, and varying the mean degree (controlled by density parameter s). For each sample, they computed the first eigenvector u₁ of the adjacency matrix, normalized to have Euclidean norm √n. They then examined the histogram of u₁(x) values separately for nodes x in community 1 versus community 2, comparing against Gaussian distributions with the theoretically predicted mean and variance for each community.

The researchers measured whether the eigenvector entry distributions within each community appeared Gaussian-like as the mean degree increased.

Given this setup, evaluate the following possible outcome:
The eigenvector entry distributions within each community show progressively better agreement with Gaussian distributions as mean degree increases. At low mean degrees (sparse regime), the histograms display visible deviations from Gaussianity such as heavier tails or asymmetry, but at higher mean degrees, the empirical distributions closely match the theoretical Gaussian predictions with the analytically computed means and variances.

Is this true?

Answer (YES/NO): YES